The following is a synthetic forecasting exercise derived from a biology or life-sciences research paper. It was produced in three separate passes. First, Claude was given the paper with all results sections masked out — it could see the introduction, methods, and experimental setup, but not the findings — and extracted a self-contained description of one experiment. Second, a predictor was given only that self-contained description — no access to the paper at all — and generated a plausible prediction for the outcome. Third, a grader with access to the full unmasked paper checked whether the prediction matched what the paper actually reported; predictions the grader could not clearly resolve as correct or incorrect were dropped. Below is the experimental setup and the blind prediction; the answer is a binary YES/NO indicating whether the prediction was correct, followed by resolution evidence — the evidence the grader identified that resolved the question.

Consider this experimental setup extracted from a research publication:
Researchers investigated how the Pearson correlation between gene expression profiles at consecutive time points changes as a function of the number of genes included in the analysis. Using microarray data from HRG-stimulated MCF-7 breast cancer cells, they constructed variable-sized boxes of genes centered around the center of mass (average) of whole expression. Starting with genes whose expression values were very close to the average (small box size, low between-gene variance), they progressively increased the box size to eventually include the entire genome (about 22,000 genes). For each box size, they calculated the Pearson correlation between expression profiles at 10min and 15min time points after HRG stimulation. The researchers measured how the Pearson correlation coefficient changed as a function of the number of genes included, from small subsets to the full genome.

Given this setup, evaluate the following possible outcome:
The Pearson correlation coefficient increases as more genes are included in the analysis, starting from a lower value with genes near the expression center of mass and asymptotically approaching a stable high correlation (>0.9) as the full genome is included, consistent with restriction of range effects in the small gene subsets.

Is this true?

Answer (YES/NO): YES